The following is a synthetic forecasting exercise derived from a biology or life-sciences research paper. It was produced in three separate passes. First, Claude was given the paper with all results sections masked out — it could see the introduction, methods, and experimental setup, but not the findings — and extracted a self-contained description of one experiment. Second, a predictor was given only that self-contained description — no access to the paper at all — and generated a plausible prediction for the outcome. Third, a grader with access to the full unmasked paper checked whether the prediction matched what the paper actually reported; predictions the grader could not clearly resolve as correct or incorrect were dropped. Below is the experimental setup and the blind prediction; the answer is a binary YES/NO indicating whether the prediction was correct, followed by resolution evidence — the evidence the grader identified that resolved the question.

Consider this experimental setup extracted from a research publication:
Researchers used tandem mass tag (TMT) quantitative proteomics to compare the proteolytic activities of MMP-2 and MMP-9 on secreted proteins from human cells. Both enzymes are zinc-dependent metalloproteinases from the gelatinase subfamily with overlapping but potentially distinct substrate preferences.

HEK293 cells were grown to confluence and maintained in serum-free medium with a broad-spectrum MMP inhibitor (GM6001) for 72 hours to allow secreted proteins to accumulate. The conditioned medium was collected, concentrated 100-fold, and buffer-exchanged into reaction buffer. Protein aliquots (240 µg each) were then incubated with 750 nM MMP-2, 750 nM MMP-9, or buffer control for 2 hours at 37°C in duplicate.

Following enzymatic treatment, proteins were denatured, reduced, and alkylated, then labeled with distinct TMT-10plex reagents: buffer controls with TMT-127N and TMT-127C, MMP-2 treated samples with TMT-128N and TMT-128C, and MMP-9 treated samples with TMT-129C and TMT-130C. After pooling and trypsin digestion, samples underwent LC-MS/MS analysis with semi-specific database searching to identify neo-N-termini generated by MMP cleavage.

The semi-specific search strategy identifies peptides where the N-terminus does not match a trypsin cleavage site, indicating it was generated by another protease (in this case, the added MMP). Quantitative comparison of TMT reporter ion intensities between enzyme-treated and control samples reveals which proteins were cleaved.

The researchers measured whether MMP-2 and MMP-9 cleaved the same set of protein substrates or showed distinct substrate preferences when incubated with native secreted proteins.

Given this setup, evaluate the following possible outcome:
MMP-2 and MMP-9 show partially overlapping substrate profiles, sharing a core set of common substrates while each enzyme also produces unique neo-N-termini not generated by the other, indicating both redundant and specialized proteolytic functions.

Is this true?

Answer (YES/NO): YES